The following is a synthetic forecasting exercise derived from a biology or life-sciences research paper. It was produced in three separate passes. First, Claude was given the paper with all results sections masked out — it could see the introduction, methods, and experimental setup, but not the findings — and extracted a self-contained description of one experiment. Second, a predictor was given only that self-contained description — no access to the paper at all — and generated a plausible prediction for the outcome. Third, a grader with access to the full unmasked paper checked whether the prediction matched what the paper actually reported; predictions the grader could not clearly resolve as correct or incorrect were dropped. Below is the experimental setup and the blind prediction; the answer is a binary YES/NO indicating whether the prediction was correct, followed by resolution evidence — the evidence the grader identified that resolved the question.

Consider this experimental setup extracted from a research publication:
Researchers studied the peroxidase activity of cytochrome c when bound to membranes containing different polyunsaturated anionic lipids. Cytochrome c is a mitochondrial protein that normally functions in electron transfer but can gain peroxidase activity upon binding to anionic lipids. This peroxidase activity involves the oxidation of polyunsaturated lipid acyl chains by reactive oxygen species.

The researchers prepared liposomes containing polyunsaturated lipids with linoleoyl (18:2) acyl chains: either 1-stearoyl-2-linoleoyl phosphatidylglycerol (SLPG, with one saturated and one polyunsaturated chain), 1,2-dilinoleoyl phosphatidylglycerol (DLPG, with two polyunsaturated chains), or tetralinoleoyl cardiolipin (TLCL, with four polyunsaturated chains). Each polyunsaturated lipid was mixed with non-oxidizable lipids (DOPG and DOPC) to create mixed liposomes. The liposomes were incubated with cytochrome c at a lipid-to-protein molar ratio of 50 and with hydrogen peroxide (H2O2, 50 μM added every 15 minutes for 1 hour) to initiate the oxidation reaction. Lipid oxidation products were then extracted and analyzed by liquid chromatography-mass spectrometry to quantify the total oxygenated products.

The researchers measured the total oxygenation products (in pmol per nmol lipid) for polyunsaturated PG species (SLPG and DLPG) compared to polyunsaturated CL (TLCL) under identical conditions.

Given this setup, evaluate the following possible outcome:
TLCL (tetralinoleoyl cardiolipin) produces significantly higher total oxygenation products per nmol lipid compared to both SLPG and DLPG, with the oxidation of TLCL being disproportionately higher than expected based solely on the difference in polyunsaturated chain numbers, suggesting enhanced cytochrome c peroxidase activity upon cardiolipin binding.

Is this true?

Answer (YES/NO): YES